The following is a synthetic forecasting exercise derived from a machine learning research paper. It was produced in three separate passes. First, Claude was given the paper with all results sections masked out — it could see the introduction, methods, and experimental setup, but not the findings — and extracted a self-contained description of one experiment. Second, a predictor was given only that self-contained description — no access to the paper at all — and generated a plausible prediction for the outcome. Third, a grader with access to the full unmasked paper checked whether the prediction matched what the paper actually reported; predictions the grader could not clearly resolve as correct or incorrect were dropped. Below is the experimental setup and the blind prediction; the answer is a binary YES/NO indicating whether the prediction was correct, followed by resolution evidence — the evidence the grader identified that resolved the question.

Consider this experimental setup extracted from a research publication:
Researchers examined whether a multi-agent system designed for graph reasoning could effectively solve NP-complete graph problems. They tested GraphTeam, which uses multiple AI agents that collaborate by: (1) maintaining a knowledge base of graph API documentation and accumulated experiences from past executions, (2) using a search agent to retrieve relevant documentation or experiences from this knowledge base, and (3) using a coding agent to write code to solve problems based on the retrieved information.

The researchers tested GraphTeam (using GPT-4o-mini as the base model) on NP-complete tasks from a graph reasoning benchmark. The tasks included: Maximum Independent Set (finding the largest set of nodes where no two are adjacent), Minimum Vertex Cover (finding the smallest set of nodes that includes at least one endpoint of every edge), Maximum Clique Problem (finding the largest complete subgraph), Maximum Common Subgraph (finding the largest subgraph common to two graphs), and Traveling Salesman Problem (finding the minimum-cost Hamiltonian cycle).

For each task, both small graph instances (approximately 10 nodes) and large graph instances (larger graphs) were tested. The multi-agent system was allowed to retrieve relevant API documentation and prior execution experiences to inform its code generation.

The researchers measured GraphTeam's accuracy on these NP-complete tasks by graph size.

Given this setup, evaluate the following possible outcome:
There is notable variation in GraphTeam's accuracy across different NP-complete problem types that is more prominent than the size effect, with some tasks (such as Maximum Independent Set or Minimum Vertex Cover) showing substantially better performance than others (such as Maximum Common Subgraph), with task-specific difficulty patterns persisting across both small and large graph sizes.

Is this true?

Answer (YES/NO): NO